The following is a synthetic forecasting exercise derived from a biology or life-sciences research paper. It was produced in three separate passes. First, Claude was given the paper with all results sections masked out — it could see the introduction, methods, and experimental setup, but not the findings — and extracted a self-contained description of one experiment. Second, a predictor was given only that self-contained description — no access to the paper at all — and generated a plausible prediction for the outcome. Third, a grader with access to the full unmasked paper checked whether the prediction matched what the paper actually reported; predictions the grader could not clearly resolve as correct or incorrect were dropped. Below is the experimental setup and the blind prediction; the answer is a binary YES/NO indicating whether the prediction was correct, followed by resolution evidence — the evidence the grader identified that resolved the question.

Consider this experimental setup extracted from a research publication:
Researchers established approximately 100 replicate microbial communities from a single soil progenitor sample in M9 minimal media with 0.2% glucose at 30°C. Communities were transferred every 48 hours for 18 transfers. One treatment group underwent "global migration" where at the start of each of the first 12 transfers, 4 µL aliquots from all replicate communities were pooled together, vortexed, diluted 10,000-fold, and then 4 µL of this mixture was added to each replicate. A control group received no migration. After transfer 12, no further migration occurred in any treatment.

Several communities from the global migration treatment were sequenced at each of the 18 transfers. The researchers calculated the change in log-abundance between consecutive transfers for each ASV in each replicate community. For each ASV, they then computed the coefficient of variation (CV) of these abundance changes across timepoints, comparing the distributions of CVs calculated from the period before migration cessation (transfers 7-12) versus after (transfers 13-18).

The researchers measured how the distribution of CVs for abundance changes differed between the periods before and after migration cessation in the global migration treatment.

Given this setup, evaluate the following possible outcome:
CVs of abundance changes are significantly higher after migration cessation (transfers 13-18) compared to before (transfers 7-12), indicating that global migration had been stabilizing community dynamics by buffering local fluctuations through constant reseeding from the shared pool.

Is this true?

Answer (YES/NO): YES